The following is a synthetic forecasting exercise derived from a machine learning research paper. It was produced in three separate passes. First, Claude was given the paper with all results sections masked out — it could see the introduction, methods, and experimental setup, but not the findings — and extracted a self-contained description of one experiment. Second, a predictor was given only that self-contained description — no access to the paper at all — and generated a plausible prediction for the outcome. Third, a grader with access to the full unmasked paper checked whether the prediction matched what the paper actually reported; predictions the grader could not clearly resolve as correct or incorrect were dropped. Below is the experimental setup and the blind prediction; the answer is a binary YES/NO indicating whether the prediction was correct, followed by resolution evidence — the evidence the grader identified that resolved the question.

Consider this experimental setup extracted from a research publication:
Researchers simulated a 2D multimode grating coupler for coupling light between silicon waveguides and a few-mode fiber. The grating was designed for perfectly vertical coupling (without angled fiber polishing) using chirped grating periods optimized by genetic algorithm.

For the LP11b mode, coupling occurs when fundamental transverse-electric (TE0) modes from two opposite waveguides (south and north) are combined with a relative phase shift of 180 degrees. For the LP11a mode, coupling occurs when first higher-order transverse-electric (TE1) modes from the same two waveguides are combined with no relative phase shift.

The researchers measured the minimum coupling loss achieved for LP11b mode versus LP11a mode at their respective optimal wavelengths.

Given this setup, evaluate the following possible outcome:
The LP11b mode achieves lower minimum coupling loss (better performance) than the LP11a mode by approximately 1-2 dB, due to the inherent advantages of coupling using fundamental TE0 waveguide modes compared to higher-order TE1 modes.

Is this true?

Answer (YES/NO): YES